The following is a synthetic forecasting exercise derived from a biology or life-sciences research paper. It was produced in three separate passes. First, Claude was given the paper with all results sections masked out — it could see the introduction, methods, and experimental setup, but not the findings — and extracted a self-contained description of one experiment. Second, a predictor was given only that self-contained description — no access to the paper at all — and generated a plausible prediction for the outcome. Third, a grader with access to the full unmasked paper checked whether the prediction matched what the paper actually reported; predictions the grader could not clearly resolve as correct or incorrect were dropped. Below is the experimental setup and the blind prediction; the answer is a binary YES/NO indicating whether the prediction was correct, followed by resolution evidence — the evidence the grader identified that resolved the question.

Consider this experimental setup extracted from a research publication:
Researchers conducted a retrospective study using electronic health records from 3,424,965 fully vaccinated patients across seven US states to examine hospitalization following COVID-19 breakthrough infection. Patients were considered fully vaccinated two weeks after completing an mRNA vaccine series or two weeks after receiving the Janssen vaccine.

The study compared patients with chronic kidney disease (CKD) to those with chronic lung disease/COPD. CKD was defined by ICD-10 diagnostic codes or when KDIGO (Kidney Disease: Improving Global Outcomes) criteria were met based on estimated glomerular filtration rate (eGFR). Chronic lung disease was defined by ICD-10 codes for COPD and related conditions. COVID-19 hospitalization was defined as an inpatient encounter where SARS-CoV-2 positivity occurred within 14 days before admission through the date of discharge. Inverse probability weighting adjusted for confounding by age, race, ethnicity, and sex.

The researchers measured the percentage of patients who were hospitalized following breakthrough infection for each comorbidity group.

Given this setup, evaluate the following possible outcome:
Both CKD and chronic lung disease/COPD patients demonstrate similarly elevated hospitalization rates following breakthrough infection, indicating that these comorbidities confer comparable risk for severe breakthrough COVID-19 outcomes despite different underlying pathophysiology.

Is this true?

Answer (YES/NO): NO